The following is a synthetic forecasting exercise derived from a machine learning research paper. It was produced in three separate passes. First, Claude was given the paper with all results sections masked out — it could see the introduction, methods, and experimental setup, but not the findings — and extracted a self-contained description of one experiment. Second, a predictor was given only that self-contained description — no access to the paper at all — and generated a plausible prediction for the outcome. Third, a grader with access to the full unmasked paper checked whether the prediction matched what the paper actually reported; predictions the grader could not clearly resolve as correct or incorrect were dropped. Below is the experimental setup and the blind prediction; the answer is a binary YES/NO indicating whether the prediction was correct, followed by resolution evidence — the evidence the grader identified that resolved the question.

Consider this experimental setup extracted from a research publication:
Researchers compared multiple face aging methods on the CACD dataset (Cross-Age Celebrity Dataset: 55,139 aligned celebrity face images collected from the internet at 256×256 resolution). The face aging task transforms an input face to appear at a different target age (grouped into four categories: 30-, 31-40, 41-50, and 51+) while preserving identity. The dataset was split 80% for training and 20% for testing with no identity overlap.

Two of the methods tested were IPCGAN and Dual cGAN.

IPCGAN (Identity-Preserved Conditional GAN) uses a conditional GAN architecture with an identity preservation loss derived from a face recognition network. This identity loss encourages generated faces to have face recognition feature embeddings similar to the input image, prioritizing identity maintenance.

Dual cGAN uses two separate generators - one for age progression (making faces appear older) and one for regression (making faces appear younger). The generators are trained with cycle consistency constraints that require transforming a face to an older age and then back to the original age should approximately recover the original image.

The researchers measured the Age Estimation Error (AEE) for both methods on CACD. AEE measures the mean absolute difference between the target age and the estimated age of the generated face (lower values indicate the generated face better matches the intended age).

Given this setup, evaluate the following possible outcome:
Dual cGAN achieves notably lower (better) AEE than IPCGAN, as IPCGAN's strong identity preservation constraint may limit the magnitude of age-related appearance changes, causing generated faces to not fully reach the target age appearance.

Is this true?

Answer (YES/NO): YES